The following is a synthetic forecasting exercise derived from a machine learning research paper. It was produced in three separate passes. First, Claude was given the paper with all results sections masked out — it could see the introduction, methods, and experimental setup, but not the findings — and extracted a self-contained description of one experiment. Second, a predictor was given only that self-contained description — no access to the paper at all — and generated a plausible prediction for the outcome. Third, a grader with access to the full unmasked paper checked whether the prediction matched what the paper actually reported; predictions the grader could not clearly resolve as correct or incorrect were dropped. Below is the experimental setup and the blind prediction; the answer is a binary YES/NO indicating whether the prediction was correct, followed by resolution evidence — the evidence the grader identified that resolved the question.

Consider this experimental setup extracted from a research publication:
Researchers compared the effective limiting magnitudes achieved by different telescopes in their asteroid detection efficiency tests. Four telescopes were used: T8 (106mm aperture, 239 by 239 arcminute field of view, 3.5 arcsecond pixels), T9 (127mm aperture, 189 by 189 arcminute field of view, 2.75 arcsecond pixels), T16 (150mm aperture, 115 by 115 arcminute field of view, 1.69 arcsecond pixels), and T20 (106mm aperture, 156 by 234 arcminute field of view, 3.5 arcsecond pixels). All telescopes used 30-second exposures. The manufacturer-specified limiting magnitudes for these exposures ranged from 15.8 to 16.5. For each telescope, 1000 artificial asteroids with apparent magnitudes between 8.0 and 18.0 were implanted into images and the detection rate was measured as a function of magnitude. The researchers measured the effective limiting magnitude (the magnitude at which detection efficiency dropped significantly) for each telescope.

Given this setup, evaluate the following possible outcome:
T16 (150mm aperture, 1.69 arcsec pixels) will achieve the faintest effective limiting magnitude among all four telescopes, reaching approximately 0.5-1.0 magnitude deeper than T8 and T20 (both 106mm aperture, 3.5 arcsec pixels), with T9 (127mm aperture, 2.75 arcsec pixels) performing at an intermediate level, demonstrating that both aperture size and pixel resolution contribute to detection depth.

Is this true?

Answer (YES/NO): NO